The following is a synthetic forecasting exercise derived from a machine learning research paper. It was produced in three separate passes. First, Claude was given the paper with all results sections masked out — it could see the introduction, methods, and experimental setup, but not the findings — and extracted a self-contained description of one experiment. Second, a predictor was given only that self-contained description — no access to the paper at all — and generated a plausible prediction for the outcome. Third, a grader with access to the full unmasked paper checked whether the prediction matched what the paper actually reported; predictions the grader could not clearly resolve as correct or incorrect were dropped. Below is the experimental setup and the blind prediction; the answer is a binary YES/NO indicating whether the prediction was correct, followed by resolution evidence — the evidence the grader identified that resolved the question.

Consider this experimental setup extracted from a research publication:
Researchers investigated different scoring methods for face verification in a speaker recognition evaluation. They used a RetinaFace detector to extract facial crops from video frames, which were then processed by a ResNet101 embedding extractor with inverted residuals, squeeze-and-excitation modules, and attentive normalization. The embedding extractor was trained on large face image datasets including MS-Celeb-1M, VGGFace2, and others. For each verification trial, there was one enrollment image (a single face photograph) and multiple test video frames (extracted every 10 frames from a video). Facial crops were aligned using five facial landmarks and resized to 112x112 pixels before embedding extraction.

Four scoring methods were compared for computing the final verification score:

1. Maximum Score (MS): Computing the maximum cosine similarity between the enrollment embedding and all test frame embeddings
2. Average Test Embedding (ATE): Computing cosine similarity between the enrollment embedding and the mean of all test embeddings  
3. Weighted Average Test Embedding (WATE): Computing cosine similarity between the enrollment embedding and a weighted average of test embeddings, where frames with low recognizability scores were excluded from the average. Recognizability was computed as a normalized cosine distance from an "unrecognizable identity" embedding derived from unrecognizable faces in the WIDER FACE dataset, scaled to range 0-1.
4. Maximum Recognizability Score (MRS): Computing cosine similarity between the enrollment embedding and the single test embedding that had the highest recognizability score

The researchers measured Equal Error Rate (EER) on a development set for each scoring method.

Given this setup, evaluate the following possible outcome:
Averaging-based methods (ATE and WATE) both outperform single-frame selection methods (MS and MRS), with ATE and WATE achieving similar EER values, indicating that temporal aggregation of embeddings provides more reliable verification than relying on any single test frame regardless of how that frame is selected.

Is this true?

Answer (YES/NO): NO